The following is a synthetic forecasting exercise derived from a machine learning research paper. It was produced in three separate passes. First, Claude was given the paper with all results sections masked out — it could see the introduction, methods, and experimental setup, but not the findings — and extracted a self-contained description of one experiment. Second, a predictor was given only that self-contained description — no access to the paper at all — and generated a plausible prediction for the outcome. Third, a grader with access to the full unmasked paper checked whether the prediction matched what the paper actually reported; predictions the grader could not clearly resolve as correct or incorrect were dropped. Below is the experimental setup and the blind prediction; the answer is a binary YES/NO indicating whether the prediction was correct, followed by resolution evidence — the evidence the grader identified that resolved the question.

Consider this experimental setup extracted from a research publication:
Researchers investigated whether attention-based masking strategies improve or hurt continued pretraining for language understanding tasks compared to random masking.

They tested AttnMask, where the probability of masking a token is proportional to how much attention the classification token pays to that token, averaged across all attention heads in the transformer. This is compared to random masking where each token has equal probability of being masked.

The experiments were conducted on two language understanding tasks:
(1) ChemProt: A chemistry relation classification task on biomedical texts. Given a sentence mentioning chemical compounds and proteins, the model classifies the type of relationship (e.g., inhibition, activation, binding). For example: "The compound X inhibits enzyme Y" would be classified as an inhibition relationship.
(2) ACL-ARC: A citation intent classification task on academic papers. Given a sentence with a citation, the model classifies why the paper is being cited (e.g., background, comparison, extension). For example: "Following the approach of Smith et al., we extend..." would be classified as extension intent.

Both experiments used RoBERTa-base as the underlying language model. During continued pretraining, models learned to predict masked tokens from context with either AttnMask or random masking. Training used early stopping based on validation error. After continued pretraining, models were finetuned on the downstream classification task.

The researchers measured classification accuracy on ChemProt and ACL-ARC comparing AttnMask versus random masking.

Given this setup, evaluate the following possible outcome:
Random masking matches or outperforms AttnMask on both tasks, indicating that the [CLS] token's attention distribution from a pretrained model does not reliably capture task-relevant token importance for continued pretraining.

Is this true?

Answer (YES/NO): YES